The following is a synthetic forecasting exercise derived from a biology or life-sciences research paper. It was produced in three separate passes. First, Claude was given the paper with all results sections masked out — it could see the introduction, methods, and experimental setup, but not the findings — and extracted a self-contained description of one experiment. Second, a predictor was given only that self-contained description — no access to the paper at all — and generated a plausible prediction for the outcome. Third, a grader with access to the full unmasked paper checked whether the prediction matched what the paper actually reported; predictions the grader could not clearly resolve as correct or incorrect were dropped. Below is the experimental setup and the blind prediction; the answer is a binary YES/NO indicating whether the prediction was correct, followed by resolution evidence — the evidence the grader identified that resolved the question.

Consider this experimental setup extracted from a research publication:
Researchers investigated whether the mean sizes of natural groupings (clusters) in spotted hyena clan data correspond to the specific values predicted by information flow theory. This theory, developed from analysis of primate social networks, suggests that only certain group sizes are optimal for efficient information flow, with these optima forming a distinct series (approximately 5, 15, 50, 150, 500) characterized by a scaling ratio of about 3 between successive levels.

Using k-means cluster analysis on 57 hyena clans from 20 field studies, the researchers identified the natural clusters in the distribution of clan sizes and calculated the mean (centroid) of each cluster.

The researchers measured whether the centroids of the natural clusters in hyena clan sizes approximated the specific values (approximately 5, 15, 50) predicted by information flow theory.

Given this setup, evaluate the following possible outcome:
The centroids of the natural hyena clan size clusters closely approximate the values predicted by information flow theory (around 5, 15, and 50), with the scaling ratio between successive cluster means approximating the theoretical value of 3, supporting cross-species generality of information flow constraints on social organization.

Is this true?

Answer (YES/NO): NO